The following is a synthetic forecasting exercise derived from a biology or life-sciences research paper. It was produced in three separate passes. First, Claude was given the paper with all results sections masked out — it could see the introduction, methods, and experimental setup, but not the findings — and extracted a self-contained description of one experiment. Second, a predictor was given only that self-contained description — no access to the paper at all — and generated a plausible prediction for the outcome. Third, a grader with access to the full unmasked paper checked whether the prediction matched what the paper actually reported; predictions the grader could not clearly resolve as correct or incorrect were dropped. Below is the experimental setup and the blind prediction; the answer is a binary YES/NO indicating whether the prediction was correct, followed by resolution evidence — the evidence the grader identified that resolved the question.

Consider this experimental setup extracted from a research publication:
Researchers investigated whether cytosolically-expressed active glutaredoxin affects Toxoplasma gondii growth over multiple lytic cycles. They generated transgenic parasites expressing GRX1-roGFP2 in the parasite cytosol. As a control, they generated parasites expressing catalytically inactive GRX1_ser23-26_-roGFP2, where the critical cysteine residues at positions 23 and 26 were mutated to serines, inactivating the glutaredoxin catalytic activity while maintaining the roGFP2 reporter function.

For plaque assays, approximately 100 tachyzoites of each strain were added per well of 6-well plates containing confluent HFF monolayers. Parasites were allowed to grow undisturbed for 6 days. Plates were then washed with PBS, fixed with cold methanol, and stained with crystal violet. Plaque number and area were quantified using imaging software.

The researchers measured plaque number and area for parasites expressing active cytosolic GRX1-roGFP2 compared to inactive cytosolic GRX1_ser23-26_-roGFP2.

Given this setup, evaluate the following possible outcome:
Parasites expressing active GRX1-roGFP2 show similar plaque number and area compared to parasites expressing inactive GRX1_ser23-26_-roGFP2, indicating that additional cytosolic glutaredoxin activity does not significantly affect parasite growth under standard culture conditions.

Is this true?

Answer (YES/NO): NO